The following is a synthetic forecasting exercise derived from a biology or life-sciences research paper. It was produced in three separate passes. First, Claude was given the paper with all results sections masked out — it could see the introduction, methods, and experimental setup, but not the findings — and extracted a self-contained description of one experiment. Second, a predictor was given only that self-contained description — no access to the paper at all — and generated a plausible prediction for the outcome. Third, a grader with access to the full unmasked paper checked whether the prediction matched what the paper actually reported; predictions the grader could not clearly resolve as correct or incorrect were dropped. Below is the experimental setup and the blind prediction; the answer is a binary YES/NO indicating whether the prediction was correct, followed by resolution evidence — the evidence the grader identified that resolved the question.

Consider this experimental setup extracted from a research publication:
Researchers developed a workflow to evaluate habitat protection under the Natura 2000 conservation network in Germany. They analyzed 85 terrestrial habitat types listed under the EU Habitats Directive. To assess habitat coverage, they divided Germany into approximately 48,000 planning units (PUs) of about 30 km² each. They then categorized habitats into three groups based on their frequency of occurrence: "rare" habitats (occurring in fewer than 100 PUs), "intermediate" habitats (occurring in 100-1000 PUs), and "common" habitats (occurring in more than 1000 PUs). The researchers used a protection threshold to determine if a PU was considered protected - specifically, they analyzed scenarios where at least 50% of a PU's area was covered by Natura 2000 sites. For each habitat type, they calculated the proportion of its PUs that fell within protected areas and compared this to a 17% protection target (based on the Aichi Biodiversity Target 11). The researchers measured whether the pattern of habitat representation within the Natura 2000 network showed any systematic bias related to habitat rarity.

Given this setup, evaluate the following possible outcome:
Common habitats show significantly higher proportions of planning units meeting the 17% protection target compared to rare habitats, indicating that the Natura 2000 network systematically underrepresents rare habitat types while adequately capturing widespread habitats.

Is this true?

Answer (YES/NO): NO